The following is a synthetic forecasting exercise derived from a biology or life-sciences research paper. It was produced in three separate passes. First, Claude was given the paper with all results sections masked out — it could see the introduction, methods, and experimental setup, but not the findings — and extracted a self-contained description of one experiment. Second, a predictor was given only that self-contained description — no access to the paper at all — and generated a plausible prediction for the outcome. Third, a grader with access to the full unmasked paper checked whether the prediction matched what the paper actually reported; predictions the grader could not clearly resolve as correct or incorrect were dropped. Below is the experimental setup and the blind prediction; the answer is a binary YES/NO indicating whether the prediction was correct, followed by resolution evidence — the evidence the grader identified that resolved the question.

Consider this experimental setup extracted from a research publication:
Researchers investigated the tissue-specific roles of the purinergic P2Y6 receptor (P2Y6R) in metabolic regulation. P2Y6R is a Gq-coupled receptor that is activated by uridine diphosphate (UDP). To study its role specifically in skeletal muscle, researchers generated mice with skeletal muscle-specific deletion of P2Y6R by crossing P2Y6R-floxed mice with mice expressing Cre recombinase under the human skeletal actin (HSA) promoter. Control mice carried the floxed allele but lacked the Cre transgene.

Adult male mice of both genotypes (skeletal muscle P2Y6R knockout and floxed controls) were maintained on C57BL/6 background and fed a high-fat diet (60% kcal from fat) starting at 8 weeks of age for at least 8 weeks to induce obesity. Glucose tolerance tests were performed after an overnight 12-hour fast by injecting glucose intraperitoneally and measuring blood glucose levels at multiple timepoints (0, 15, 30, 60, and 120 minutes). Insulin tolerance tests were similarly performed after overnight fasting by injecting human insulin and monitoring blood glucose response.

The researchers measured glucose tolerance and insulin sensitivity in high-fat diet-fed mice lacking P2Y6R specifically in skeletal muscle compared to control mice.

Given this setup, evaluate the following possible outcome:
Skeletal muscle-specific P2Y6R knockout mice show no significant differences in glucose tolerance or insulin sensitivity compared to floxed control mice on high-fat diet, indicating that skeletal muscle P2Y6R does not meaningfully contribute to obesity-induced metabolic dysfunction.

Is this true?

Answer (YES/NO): NO